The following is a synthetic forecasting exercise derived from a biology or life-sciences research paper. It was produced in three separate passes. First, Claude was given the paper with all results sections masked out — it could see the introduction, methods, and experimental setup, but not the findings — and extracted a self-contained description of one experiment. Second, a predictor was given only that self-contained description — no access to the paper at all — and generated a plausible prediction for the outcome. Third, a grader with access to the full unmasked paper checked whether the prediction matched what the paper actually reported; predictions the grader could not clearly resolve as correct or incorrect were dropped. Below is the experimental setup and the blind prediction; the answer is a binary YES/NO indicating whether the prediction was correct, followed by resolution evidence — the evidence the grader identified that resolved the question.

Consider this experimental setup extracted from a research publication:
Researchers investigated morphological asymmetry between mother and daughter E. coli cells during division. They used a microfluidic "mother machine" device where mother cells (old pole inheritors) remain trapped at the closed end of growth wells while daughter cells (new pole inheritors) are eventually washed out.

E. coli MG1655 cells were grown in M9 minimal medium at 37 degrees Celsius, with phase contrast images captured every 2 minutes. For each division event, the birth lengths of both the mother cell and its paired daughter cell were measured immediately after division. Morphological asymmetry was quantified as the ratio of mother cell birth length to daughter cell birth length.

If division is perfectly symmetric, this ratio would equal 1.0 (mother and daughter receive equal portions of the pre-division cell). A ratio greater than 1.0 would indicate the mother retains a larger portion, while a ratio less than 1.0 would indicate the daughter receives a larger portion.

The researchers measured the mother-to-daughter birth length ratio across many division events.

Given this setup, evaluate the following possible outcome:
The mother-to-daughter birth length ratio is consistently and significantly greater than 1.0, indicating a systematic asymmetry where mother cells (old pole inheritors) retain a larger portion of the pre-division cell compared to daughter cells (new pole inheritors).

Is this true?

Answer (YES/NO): YES